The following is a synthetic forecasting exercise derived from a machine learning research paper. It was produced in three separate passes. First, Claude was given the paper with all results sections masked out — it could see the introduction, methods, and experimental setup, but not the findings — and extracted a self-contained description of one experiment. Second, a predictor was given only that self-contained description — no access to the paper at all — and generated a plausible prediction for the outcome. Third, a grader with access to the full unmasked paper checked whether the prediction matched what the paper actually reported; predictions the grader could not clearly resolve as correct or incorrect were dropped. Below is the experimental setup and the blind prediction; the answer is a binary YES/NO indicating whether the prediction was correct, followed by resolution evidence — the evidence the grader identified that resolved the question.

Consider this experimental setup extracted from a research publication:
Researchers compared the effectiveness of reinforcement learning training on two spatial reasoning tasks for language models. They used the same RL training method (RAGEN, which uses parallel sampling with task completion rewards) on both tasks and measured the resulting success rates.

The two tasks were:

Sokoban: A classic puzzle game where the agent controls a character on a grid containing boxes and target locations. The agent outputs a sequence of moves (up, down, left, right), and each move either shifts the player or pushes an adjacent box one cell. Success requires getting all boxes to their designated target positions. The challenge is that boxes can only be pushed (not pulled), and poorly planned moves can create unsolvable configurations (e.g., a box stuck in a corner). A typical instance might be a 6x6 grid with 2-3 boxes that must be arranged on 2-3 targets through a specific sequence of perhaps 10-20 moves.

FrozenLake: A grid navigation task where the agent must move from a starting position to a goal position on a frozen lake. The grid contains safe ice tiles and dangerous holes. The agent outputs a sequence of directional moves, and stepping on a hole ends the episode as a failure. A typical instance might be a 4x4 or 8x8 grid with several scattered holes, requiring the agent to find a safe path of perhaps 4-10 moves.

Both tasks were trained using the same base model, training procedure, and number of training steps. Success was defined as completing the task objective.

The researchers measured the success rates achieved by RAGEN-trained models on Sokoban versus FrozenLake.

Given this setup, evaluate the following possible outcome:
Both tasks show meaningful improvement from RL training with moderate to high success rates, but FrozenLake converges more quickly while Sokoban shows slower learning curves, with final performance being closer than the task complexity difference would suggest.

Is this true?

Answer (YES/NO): NO